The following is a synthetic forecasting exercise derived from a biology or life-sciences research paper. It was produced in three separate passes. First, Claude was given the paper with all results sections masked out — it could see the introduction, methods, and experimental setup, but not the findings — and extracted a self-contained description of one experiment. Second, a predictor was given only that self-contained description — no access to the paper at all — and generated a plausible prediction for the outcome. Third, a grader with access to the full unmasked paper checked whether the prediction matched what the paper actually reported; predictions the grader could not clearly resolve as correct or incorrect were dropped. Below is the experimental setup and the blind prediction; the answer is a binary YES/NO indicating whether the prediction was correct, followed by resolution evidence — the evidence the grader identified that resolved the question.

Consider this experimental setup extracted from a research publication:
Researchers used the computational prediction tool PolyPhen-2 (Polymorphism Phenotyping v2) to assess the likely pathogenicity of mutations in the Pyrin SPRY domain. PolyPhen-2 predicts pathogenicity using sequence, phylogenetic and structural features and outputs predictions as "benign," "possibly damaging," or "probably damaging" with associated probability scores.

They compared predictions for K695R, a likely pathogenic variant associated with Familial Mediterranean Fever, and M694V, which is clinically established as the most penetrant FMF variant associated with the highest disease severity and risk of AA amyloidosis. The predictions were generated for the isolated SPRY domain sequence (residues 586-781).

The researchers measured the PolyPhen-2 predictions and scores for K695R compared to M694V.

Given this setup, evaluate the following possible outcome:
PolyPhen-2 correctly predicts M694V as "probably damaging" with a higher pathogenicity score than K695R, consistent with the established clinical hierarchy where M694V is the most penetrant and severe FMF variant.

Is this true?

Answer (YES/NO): NO